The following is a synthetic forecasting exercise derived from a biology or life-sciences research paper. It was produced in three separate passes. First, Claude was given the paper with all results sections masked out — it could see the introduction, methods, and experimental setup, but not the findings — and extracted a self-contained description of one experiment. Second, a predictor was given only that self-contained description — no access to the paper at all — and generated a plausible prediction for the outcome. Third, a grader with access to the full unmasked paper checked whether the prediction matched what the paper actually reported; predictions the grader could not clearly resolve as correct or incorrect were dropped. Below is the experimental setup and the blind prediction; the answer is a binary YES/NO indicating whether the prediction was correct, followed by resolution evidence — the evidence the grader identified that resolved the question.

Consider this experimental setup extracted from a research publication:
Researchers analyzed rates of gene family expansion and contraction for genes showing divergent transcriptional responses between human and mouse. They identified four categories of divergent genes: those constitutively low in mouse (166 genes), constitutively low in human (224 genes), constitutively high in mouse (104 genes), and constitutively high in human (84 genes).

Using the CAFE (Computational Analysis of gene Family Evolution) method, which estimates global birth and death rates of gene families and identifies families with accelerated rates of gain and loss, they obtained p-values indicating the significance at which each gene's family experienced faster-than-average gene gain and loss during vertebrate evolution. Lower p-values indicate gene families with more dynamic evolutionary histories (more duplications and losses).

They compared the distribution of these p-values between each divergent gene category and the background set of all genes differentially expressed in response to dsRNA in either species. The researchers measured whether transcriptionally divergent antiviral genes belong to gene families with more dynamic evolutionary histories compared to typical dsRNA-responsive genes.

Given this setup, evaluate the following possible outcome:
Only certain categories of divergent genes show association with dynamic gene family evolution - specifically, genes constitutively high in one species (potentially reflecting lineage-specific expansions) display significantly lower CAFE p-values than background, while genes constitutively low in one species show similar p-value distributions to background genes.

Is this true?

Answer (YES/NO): NO